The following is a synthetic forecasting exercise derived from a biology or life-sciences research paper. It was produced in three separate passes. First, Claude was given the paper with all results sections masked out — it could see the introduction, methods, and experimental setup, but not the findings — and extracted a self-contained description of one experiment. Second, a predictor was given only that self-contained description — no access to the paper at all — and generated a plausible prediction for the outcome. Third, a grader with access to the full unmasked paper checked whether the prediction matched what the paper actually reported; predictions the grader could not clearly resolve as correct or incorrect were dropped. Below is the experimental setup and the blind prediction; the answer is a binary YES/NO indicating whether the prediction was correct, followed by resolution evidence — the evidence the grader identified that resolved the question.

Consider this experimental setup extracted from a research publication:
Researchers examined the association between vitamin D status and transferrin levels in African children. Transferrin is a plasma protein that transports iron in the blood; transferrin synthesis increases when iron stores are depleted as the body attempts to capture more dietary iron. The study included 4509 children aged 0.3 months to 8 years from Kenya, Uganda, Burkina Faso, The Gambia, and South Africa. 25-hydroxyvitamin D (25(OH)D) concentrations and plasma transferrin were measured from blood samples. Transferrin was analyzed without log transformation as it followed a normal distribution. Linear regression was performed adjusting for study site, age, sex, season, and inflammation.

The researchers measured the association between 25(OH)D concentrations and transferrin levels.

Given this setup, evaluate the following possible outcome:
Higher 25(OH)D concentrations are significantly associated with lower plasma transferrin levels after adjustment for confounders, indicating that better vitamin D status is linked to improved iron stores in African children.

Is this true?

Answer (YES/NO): NO